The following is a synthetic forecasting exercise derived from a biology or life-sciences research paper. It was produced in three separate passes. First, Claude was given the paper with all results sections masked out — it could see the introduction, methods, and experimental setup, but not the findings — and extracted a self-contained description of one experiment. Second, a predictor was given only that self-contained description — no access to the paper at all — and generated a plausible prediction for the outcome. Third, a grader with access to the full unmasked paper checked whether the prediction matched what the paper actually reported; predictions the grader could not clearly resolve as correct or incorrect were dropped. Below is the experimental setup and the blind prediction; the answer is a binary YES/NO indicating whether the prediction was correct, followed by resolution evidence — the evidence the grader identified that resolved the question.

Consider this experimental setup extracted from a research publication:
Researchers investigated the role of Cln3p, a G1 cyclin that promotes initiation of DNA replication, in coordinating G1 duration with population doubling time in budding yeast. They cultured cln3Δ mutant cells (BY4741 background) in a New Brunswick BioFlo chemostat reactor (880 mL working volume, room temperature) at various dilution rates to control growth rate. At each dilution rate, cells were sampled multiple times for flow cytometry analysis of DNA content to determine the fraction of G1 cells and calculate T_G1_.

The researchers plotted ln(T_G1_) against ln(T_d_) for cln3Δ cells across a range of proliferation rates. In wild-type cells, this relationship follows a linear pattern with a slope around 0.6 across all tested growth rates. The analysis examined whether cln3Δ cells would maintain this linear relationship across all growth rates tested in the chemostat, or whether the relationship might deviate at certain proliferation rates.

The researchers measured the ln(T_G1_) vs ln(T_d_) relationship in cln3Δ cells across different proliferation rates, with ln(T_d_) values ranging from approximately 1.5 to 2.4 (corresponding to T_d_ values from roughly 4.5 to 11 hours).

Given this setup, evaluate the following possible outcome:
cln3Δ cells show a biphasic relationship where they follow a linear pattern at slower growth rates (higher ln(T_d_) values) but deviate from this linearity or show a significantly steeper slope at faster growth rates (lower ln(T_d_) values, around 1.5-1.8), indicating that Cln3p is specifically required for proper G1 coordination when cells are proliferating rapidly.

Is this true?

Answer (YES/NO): NO